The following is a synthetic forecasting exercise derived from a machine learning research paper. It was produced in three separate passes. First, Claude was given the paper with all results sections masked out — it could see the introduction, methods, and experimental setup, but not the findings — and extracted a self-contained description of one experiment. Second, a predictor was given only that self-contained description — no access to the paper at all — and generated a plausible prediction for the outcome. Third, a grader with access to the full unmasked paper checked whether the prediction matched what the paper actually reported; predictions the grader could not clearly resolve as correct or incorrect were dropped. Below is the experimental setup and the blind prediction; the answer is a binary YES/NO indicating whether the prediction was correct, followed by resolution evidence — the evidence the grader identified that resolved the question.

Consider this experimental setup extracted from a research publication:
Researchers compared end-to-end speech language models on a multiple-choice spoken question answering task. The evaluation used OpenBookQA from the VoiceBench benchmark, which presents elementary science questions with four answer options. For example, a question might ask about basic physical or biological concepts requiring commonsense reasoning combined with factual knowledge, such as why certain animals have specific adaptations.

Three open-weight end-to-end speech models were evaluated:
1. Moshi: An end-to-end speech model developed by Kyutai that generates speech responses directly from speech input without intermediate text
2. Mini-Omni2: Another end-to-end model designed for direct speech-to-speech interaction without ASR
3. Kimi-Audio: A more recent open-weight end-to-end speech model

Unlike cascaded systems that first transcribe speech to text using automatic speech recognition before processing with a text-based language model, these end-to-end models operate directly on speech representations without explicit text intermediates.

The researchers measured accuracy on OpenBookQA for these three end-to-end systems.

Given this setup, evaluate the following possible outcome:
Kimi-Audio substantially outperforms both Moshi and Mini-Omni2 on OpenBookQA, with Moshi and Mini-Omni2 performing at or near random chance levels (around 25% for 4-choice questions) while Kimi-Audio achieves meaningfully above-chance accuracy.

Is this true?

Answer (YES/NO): YES